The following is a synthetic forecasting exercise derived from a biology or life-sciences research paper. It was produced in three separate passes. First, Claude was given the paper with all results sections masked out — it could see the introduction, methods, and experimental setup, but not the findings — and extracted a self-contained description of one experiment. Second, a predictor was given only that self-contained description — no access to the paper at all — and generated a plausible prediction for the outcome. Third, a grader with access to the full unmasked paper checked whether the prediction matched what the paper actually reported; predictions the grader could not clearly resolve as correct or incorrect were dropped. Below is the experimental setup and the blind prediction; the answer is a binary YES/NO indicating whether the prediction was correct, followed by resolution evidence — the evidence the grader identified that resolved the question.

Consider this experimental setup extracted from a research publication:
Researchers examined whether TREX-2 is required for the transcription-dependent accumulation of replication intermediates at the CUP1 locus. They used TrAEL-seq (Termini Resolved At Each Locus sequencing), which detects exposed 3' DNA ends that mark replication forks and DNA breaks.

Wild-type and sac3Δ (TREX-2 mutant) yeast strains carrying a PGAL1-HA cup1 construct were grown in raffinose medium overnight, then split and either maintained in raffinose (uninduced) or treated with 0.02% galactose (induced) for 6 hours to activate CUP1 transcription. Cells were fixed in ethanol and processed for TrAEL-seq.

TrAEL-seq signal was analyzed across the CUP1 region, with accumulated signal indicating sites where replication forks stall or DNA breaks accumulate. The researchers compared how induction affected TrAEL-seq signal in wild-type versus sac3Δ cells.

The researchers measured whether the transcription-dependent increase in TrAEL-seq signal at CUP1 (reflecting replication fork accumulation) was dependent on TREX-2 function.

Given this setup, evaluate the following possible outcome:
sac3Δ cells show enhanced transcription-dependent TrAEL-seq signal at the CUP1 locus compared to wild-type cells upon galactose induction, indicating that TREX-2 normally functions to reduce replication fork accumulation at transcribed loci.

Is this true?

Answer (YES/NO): NO